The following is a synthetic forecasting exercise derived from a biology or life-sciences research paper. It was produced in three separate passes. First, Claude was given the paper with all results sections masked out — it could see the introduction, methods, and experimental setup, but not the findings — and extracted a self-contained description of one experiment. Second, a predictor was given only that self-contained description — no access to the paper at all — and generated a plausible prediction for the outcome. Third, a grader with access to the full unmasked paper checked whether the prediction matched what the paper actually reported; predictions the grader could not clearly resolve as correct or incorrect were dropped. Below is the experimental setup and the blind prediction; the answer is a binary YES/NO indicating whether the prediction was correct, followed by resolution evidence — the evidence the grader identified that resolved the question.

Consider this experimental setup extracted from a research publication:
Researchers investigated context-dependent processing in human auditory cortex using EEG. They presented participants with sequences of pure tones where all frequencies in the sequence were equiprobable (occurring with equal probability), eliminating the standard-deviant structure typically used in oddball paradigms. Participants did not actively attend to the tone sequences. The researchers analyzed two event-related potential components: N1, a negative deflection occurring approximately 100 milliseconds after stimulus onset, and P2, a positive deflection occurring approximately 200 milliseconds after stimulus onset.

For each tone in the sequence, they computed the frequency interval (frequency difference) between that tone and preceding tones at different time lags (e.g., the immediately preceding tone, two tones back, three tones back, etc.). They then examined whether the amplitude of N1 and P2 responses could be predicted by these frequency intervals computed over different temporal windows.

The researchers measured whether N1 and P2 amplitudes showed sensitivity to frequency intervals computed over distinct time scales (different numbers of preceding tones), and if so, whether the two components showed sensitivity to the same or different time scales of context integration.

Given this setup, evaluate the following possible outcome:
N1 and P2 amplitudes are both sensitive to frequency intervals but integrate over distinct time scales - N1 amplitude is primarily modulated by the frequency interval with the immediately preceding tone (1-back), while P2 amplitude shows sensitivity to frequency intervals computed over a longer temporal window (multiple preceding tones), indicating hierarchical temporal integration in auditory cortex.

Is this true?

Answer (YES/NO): NO